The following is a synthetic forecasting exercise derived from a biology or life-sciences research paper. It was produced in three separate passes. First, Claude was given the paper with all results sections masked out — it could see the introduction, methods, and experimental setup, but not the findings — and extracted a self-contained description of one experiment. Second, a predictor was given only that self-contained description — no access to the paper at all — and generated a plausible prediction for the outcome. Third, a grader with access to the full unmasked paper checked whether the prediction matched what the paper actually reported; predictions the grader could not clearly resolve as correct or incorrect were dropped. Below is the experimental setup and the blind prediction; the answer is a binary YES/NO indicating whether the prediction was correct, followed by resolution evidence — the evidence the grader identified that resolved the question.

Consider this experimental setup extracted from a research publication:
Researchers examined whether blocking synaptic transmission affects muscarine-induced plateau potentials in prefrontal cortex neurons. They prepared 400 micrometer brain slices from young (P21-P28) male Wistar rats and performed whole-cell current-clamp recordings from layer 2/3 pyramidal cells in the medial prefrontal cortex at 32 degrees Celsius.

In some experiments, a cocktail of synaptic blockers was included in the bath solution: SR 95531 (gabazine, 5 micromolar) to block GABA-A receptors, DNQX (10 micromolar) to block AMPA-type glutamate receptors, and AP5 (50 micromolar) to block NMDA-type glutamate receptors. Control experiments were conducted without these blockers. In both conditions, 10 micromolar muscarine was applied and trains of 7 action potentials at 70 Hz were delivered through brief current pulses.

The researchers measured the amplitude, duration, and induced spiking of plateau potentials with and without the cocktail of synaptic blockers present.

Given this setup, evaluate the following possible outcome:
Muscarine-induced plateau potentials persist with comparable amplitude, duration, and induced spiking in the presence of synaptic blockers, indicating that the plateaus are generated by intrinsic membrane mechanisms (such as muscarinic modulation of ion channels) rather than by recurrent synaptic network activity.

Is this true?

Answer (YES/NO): YES